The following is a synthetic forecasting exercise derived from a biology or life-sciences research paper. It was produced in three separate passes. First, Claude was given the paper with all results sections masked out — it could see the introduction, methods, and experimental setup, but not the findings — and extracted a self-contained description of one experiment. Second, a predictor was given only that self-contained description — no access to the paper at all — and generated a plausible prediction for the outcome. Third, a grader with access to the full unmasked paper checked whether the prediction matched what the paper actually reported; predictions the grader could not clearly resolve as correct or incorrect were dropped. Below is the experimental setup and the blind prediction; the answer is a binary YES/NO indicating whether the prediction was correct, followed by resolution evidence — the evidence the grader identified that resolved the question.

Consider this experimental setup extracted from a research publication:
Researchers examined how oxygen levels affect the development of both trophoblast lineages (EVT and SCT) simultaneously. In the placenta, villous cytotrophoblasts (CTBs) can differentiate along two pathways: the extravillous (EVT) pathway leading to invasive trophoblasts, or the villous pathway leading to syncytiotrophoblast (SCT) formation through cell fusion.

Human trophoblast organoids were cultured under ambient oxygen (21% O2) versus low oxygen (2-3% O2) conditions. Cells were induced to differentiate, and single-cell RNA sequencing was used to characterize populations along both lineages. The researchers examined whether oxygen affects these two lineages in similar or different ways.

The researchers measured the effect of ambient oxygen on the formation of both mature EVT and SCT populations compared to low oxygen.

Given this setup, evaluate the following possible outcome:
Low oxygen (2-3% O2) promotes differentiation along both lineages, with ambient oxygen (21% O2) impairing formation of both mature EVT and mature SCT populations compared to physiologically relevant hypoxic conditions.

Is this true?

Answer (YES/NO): NO